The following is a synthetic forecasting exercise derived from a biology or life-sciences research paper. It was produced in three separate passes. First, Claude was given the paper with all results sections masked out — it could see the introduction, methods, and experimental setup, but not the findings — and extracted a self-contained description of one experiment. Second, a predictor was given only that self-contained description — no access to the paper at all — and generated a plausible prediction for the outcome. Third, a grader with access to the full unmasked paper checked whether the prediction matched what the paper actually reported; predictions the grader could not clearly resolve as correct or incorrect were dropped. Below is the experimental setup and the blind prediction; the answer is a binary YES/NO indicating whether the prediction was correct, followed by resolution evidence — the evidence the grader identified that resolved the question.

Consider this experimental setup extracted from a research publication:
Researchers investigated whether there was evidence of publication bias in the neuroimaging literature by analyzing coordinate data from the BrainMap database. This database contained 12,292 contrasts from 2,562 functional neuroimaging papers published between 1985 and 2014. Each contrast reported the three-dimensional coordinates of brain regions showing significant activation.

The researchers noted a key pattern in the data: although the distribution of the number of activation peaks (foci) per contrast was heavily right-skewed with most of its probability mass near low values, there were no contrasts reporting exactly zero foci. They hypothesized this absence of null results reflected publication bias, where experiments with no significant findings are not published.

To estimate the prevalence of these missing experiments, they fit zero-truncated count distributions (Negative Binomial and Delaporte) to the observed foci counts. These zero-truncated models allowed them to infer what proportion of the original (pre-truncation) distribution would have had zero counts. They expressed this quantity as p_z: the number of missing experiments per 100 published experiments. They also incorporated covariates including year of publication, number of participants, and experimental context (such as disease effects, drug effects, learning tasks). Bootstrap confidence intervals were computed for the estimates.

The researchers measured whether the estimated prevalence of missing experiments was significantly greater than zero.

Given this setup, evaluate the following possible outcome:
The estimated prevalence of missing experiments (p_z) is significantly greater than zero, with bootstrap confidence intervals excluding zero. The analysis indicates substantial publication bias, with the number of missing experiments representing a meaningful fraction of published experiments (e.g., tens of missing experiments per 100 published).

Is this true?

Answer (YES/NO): NO